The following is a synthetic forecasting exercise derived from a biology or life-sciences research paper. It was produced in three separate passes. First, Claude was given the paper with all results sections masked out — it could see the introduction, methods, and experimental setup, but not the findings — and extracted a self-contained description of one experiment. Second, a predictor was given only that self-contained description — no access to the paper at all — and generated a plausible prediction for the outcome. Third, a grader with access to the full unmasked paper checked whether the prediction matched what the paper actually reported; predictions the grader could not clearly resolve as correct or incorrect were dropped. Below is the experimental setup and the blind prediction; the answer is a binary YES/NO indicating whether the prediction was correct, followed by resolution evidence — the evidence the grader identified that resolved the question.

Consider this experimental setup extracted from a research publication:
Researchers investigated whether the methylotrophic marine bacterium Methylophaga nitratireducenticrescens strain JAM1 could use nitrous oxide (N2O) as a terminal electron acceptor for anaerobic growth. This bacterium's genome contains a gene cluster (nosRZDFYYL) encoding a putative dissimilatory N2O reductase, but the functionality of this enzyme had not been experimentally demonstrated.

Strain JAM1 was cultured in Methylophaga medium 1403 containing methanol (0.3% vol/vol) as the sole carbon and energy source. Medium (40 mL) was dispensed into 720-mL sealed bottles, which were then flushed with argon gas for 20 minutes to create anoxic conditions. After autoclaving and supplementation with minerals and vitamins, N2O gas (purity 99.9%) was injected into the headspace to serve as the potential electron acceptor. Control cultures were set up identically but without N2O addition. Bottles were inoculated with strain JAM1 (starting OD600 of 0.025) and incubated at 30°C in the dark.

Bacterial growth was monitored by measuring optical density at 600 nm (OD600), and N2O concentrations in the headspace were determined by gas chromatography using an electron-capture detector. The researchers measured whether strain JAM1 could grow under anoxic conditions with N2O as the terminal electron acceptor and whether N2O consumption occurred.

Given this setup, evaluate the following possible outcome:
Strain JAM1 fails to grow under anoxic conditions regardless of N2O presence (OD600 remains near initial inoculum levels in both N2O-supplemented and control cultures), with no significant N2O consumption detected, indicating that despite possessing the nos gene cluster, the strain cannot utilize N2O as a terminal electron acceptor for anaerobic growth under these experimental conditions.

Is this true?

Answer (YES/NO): NO